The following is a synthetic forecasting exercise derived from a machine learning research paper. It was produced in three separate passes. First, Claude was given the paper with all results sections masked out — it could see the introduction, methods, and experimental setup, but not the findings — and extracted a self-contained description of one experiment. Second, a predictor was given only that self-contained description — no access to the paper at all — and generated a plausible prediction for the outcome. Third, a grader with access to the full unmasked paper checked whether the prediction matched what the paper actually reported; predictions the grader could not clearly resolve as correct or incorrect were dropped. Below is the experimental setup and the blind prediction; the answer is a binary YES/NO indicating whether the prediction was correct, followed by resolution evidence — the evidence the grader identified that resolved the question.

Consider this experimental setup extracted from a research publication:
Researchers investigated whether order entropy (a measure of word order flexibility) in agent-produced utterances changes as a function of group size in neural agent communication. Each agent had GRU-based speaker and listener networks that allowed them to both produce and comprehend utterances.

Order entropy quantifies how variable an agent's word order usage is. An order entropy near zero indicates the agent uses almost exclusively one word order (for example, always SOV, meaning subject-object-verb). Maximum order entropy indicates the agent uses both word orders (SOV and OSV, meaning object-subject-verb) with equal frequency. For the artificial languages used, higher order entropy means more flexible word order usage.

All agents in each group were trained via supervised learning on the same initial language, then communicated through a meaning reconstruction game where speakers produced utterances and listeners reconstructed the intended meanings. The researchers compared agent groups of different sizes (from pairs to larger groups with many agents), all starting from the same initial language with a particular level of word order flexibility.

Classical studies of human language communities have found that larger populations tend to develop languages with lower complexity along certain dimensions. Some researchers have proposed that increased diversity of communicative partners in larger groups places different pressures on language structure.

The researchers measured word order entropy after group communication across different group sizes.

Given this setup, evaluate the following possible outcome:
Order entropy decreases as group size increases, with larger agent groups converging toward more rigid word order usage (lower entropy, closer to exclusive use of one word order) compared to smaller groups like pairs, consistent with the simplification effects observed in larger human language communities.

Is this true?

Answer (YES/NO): YES